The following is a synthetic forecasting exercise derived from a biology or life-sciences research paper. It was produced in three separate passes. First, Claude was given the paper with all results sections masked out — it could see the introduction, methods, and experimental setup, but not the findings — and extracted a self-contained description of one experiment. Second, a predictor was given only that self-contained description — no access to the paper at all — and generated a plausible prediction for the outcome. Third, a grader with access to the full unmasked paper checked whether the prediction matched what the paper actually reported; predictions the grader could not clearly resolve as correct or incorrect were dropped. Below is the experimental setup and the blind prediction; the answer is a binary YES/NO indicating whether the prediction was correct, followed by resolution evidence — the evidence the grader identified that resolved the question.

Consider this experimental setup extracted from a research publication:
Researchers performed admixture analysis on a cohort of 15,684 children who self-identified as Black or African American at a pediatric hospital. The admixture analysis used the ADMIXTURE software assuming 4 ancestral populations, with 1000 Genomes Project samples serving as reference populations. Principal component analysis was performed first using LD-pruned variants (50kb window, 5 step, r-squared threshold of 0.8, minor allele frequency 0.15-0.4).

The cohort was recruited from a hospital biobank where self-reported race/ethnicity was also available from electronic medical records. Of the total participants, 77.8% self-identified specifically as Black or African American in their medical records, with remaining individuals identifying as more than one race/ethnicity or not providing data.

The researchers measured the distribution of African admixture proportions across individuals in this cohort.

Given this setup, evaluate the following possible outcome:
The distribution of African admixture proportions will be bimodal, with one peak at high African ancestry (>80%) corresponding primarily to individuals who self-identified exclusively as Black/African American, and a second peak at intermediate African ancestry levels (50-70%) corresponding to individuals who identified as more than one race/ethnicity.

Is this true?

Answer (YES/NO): NO